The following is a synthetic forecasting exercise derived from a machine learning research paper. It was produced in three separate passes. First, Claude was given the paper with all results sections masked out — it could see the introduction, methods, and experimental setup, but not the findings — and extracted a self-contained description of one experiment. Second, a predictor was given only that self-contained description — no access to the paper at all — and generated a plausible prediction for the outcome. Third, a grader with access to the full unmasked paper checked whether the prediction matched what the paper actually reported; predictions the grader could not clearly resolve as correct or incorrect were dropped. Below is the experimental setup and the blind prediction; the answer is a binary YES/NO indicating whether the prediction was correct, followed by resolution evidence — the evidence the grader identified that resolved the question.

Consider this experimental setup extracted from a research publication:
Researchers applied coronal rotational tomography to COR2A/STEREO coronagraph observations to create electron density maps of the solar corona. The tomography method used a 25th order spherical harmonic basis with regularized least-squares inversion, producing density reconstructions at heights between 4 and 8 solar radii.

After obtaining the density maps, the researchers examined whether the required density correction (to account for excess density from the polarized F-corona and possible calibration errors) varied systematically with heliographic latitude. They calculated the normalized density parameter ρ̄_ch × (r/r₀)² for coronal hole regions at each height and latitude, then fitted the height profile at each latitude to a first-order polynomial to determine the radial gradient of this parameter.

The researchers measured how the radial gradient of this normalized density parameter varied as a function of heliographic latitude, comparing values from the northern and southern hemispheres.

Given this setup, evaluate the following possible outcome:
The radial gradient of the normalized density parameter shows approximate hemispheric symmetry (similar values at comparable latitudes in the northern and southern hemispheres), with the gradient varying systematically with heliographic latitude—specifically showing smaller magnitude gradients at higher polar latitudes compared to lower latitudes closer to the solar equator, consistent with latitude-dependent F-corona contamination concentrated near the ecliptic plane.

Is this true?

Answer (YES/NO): NO